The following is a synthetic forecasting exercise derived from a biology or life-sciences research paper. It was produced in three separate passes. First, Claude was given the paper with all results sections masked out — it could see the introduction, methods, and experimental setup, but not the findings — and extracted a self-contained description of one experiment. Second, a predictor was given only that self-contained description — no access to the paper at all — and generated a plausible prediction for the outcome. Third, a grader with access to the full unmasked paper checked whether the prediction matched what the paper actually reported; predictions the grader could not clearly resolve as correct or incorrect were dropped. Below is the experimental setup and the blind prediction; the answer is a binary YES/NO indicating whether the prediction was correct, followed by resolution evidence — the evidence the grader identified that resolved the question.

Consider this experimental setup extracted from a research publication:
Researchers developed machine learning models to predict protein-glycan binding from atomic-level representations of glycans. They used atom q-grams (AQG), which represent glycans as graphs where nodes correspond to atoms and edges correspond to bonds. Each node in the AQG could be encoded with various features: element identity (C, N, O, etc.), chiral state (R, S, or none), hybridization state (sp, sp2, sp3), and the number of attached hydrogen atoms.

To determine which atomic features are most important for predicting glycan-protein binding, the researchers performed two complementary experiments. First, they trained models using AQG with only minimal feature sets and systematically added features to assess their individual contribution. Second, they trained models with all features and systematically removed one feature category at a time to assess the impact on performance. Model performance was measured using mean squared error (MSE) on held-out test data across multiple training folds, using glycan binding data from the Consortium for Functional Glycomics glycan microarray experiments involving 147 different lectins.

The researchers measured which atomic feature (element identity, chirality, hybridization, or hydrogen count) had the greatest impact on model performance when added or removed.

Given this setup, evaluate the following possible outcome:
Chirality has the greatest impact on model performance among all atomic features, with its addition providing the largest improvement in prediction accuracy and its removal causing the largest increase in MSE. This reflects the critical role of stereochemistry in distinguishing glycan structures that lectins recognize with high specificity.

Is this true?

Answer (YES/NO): YES